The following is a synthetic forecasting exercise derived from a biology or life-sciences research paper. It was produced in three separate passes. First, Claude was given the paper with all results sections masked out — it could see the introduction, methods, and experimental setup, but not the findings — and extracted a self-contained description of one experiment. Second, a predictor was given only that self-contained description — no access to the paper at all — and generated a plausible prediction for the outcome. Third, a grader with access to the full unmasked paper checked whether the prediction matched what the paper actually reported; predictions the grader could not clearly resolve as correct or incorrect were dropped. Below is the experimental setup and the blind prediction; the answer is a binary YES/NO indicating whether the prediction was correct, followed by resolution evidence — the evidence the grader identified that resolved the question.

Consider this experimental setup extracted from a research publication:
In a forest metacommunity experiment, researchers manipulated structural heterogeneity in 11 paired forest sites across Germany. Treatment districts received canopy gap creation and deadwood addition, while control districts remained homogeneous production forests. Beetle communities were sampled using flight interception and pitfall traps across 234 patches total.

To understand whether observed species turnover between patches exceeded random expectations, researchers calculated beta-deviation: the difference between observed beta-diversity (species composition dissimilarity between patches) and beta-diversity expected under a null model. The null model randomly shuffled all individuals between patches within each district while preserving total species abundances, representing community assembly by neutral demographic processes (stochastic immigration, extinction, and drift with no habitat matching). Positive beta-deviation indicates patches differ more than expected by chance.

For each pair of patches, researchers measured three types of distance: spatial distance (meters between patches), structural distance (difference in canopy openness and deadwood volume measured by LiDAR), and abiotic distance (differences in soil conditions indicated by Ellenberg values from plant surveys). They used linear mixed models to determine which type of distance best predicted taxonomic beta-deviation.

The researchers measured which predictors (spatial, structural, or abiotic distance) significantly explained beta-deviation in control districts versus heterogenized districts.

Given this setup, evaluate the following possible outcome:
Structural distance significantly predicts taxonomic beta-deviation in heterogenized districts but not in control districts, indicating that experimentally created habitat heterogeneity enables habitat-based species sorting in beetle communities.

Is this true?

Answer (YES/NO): NO